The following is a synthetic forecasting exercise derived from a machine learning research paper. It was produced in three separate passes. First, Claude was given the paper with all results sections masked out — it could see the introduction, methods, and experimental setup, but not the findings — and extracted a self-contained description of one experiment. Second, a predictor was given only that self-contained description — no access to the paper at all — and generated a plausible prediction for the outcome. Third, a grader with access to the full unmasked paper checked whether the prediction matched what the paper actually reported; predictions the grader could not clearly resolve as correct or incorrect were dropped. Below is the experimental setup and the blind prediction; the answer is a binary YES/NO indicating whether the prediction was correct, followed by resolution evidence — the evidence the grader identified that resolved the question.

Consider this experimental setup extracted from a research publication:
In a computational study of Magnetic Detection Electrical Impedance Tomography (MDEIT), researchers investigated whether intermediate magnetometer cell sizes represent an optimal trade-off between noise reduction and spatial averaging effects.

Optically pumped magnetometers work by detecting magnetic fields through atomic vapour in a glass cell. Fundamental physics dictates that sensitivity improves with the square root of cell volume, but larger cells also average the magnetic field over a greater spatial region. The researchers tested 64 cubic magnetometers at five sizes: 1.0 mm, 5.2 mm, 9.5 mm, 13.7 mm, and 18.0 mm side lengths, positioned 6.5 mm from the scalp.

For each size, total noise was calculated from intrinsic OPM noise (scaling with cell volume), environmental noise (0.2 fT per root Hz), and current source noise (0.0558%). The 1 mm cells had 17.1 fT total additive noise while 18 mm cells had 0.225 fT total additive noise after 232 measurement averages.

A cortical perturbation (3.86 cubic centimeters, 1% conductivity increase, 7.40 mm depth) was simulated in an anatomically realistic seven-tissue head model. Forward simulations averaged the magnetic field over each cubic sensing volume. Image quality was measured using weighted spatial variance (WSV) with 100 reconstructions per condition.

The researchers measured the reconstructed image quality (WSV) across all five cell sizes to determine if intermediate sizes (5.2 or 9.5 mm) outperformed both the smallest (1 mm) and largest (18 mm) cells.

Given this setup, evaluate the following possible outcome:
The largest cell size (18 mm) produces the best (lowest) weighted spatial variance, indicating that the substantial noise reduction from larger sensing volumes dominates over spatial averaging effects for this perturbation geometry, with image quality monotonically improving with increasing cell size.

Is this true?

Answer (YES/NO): YES